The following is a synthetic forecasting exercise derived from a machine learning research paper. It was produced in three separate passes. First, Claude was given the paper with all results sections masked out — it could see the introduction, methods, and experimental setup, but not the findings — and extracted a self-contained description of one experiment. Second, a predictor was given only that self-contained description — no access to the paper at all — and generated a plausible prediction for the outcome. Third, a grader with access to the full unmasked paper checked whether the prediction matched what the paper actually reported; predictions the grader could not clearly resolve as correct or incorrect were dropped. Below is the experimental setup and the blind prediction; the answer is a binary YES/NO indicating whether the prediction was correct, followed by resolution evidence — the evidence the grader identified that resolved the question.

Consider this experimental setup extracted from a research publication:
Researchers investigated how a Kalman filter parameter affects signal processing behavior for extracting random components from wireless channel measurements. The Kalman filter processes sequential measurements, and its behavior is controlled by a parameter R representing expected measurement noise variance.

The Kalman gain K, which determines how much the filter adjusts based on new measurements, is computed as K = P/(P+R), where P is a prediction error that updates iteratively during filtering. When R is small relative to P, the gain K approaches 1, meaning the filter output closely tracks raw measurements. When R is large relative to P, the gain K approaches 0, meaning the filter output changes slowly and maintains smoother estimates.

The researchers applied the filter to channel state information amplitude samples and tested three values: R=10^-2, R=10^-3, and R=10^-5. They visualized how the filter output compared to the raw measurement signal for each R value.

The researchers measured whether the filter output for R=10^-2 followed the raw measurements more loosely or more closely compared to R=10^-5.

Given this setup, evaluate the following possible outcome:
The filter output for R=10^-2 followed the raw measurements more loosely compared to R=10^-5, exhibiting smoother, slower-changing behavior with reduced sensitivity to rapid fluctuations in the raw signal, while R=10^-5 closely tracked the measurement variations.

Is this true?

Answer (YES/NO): YES